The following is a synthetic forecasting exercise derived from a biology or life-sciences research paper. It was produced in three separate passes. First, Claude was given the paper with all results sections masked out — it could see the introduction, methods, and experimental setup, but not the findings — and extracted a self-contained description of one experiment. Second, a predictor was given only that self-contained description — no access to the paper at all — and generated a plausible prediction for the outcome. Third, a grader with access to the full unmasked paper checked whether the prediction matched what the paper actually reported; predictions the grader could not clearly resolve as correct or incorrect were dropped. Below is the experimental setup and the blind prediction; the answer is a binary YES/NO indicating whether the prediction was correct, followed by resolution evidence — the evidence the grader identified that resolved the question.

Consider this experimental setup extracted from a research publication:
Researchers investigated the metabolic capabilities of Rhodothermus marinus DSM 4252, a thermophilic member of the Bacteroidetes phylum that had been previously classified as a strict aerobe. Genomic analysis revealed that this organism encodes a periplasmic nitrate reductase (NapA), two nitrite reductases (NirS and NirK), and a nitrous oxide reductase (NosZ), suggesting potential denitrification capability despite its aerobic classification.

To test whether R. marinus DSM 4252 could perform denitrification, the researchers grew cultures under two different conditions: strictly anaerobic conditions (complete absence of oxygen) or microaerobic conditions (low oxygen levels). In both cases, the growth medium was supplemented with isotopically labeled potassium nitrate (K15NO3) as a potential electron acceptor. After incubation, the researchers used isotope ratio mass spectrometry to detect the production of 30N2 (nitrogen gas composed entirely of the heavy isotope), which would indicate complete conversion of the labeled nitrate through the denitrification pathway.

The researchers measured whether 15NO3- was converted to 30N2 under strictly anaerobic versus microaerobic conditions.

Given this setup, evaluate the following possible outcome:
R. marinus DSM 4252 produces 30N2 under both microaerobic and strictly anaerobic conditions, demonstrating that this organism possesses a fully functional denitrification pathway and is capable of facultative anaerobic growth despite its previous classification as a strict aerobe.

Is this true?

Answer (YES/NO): NO